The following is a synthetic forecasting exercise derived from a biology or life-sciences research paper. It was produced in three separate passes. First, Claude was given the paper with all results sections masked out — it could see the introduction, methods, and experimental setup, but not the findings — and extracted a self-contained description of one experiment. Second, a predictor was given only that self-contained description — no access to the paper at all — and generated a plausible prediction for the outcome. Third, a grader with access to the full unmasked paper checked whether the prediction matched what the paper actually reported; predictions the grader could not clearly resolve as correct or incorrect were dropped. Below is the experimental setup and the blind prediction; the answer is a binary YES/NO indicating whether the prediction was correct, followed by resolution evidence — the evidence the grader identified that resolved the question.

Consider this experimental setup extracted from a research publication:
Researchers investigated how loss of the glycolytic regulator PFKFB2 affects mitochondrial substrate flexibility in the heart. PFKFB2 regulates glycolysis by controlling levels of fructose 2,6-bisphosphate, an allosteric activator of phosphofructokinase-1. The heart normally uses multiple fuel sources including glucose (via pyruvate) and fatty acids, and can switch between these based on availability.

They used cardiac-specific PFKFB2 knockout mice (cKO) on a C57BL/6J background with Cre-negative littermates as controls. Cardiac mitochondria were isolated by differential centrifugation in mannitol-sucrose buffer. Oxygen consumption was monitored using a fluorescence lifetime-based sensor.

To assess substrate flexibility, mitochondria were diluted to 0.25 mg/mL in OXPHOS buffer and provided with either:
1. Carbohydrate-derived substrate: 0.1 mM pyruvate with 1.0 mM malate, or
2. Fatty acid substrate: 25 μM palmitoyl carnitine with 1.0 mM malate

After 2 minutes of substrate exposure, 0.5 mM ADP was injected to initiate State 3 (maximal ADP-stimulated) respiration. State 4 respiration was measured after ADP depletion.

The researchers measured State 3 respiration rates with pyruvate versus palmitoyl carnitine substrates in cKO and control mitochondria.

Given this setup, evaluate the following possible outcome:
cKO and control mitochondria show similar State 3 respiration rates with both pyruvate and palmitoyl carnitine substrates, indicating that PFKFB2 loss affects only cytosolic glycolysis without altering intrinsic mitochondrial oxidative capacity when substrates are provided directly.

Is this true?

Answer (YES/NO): NO